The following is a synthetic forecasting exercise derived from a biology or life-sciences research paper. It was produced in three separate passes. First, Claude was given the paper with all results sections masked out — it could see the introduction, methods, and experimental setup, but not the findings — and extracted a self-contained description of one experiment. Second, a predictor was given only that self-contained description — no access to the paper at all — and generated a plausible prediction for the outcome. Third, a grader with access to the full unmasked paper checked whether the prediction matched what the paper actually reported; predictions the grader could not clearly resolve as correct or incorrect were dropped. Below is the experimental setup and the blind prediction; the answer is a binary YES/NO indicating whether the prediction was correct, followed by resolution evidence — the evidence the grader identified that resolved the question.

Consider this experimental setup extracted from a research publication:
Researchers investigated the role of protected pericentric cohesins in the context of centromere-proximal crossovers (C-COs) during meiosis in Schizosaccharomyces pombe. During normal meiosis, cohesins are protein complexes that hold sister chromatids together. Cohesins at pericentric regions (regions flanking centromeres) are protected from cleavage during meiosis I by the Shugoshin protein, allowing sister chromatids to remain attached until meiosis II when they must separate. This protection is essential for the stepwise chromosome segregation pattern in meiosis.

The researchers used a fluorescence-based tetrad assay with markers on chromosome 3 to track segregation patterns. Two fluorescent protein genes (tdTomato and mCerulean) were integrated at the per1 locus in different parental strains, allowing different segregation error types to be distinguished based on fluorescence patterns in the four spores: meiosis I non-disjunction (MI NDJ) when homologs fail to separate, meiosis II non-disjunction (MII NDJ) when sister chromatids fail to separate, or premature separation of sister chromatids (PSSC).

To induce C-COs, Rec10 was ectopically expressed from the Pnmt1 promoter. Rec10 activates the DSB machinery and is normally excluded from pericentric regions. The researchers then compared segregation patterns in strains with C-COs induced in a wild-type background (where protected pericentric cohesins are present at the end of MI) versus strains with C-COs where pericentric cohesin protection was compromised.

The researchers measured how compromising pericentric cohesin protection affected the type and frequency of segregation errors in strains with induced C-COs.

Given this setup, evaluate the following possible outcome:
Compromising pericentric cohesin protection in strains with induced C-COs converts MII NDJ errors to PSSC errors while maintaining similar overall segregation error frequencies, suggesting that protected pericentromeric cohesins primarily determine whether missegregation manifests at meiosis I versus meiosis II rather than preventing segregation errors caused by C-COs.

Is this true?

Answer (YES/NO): NO